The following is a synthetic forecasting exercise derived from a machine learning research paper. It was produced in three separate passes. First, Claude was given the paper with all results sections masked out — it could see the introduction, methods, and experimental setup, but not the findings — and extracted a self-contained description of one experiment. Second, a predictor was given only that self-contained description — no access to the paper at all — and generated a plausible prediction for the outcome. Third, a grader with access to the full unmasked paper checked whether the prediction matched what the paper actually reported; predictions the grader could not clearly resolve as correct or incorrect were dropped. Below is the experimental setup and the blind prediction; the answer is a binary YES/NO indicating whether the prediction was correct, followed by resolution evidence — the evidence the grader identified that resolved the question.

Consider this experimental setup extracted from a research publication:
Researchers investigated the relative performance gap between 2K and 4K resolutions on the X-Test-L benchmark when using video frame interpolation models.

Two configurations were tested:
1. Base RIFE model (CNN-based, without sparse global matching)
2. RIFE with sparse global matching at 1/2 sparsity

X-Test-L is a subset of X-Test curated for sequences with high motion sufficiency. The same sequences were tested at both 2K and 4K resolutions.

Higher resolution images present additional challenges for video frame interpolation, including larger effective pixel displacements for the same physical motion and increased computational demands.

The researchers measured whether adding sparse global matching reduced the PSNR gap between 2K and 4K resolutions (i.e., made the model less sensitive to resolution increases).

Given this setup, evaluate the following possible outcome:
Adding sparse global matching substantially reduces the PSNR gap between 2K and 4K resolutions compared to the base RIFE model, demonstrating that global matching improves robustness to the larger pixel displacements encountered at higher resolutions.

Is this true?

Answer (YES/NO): NO